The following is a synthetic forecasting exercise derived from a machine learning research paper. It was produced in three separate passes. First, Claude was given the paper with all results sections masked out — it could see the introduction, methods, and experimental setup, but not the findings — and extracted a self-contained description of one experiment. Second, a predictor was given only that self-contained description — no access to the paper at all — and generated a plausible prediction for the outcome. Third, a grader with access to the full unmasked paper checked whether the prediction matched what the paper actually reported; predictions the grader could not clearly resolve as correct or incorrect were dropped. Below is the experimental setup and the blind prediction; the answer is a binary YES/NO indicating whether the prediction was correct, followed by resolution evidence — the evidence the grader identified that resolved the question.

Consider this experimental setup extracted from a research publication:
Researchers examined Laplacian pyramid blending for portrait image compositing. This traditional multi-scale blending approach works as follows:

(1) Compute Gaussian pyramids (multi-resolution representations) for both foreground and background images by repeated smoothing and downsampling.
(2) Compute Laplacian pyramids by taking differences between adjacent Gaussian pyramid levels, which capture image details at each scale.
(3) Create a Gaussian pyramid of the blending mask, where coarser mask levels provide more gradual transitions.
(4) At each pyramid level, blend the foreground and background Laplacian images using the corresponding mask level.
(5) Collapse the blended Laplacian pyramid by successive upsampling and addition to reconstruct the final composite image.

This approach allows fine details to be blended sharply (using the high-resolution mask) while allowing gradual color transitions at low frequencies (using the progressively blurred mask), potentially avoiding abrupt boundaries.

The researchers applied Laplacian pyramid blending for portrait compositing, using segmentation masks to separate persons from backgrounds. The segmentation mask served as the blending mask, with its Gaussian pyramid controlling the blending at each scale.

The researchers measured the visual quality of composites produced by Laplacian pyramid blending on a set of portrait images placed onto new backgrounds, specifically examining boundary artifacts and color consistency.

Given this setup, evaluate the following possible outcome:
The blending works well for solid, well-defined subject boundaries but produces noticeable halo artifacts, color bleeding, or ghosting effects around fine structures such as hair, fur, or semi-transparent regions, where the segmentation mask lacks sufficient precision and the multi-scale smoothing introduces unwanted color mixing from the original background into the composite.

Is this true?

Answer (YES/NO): NO